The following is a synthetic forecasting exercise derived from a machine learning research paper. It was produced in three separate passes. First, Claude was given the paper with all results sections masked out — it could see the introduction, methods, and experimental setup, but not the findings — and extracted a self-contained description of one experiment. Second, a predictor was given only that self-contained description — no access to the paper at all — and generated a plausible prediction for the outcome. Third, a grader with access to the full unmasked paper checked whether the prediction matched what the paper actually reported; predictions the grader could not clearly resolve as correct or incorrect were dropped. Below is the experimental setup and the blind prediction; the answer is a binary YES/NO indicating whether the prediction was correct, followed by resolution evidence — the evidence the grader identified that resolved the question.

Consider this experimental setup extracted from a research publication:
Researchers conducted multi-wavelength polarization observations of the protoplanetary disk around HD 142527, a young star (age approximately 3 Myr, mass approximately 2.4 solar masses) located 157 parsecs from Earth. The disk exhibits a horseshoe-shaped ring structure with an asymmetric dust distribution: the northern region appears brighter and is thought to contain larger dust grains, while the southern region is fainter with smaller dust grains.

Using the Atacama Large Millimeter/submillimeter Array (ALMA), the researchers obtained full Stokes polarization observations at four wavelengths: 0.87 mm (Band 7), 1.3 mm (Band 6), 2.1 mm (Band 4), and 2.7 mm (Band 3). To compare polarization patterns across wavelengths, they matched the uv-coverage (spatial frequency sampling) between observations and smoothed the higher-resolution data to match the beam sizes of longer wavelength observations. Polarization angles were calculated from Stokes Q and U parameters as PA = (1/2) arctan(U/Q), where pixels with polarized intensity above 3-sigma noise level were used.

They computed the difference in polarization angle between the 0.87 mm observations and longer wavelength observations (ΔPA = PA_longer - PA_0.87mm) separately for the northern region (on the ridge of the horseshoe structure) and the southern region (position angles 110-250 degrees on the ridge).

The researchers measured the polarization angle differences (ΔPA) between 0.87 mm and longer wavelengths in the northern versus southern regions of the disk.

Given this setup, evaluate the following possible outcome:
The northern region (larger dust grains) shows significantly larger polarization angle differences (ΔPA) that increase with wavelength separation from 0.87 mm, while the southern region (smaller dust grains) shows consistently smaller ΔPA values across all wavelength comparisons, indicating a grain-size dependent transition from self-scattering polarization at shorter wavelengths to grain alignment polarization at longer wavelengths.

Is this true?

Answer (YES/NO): NO